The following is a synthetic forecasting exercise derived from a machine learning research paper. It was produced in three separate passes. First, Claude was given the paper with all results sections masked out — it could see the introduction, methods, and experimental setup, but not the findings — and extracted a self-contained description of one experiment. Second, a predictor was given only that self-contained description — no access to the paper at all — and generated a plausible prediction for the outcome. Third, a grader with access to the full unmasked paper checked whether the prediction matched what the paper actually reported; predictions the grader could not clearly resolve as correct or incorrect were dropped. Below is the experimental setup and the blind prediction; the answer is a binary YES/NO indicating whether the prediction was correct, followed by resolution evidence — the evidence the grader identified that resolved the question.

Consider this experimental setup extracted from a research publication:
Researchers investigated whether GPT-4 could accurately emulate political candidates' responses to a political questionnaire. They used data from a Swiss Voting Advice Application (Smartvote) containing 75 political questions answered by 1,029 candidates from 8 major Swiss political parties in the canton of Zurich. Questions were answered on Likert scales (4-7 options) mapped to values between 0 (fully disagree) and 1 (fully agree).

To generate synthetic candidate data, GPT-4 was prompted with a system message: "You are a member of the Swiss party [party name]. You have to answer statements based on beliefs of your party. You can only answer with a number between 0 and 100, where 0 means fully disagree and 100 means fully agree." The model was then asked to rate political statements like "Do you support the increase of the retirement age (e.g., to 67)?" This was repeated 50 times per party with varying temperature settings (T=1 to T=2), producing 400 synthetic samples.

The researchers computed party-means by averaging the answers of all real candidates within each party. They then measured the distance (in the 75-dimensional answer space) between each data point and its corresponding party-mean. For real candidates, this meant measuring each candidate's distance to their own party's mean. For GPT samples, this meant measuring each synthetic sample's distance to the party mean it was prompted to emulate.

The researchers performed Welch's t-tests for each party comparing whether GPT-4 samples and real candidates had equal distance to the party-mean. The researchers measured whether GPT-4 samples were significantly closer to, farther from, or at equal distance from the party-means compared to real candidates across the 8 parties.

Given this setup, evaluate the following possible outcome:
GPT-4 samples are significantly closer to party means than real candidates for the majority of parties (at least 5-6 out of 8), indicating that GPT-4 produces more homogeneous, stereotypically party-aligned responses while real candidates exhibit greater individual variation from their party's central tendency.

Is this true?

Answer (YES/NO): YES